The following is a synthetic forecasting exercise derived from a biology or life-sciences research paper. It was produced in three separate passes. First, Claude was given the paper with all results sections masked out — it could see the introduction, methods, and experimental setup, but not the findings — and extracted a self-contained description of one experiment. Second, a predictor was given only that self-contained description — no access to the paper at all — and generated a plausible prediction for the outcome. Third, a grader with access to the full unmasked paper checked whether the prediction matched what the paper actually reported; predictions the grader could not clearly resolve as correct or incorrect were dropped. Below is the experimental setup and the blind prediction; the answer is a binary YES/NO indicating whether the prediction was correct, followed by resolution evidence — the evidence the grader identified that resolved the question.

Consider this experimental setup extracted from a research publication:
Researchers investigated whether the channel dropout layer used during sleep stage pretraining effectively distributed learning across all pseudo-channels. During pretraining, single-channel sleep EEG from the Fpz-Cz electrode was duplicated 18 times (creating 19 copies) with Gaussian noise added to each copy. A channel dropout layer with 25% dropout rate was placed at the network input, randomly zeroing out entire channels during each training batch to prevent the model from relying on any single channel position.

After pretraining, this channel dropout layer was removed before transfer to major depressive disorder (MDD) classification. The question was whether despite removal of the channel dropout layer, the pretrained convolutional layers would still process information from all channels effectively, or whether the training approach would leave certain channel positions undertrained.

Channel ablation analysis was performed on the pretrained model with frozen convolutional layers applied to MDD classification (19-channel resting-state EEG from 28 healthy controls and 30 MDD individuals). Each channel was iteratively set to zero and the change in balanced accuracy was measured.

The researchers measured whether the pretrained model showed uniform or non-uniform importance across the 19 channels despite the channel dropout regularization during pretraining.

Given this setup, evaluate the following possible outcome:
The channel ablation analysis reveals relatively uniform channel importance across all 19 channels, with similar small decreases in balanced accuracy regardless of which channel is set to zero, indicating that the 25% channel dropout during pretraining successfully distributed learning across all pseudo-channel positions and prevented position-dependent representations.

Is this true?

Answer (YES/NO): NO